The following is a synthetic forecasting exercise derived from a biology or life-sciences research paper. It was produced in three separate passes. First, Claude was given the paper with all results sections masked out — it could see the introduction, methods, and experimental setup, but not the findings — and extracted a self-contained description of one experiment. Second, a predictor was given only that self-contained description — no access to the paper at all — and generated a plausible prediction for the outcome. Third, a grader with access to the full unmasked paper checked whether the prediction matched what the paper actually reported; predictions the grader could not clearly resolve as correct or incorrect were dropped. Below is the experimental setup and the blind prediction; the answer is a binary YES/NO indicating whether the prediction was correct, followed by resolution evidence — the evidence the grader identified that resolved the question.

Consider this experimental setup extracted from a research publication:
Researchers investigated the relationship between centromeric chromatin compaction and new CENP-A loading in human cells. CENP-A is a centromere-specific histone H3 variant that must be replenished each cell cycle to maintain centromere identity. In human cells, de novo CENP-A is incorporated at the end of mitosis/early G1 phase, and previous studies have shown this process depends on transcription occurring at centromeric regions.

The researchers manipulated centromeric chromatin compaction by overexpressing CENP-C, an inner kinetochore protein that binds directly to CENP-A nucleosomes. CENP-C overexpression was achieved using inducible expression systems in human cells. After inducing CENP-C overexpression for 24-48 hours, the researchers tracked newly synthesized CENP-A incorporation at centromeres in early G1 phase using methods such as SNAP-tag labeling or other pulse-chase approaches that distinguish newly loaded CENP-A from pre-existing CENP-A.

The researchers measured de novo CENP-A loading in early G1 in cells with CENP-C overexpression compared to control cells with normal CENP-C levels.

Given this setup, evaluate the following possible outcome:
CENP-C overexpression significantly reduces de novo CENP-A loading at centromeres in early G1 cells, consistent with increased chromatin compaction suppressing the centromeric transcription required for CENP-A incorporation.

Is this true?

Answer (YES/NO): YES